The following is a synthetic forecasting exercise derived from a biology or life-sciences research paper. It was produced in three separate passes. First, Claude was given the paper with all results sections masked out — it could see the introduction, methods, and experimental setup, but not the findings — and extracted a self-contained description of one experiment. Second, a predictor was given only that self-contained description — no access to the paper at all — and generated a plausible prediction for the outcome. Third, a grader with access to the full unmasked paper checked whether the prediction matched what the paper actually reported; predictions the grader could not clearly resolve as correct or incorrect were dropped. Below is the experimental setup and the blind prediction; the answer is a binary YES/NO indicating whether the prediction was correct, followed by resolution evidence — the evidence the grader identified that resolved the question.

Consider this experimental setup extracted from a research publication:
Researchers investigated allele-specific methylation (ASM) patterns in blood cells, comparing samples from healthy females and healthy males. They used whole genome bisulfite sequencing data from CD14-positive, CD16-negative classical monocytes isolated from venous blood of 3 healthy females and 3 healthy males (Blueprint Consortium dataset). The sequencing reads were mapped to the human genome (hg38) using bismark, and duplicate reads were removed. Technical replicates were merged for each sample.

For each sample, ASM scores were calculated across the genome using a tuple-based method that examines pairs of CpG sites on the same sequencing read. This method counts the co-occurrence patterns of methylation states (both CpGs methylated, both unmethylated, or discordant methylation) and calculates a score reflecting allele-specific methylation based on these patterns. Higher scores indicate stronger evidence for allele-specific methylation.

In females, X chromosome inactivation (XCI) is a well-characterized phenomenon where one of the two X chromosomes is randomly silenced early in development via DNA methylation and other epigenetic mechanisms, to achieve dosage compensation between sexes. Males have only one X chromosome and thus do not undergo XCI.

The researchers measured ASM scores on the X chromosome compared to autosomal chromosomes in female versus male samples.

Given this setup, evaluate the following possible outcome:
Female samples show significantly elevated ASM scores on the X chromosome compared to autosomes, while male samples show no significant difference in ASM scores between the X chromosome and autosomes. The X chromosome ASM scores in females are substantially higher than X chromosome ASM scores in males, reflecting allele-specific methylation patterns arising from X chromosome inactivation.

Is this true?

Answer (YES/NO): NO